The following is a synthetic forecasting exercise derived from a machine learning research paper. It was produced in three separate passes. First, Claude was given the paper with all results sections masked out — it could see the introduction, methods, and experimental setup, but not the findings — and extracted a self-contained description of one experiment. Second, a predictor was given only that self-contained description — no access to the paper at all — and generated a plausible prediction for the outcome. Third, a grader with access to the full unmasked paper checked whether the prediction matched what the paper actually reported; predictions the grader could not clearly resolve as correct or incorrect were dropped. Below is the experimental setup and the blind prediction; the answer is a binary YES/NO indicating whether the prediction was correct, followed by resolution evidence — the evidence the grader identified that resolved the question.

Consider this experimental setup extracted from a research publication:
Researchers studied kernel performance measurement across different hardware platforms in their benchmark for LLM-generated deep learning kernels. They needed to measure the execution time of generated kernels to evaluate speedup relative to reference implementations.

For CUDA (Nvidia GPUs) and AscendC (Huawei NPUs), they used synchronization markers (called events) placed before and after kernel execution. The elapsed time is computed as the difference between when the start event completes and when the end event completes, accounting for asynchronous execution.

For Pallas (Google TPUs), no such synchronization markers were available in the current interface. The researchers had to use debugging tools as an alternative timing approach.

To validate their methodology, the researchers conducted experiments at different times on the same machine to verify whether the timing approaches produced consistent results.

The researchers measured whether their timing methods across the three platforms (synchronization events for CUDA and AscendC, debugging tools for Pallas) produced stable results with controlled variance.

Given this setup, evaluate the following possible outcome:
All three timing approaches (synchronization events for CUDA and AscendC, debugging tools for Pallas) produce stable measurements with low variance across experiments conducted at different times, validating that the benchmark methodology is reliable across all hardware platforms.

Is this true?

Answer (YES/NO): YES